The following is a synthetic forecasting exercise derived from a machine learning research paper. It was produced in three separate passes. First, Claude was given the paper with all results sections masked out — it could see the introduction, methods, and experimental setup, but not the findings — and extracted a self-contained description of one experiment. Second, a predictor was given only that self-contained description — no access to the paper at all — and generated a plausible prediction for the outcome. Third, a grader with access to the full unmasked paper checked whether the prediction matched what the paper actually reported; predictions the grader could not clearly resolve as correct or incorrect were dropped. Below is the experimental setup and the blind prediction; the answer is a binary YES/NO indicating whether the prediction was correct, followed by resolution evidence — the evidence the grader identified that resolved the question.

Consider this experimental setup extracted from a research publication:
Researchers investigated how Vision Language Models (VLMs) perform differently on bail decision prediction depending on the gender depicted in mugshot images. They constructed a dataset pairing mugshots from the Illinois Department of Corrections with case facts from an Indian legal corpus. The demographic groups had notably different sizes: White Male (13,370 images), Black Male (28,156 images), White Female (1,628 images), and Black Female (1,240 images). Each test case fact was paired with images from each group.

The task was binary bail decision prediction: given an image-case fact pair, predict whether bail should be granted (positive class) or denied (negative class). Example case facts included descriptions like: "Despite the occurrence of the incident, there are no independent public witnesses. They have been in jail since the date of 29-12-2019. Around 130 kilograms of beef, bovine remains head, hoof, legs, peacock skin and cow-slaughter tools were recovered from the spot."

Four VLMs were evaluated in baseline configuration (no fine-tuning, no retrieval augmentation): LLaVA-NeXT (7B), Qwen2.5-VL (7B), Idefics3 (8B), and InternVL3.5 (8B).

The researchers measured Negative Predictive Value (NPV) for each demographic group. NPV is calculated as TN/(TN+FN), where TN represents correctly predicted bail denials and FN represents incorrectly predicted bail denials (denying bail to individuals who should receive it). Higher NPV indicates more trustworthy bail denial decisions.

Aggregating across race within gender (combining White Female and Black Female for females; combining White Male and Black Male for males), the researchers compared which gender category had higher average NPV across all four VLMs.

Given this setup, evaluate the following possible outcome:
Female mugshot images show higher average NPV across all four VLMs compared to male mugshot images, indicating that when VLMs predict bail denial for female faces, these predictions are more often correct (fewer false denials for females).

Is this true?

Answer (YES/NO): YES